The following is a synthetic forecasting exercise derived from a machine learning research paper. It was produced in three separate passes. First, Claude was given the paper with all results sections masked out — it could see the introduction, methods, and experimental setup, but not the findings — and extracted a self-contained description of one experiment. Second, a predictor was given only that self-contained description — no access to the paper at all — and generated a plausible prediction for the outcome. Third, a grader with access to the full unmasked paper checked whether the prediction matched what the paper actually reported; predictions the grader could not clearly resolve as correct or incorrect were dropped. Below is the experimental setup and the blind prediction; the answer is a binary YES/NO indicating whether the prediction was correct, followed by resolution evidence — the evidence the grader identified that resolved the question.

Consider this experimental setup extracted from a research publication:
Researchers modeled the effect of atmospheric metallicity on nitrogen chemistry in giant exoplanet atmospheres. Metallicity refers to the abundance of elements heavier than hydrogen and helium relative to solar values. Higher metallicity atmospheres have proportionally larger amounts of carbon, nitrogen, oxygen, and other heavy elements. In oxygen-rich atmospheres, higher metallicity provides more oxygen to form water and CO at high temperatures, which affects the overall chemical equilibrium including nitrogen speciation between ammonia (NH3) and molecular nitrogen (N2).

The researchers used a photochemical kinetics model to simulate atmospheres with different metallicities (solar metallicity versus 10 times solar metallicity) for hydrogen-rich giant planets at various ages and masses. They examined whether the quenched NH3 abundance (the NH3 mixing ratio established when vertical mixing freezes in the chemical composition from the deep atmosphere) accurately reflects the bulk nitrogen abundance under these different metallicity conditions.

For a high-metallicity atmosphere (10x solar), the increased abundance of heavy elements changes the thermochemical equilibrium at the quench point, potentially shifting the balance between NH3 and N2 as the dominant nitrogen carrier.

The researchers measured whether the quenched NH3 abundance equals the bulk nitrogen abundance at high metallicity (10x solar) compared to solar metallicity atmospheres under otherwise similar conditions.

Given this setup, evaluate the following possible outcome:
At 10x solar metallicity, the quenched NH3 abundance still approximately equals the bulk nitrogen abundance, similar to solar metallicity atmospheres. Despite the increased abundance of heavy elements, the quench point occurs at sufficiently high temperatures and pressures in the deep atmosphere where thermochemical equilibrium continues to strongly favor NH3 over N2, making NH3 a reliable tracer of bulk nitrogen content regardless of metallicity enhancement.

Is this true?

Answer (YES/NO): NO